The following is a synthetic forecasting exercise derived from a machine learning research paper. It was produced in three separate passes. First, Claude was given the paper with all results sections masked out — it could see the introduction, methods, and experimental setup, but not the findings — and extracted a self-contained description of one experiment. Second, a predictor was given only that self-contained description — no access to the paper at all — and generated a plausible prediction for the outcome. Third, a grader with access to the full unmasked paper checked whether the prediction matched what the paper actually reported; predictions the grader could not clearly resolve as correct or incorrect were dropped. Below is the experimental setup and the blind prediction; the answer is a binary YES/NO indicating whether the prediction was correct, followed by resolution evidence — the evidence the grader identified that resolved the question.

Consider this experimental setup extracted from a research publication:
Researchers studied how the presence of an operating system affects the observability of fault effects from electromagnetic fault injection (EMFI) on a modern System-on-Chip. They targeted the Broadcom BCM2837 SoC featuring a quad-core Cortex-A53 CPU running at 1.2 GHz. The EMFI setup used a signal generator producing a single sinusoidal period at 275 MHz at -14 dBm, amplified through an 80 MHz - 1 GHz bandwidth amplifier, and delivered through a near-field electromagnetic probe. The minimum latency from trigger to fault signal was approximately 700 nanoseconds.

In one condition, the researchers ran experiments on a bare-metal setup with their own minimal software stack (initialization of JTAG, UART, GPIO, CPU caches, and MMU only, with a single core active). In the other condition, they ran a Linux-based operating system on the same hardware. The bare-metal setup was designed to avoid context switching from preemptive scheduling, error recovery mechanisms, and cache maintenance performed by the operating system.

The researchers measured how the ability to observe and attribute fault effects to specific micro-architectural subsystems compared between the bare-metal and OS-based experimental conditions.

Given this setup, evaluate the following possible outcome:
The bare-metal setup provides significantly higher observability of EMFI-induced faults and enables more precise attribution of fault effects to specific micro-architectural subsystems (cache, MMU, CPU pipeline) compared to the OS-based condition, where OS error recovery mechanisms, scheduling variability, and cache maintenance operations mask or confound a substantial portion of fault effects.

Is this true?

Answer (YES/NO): NO